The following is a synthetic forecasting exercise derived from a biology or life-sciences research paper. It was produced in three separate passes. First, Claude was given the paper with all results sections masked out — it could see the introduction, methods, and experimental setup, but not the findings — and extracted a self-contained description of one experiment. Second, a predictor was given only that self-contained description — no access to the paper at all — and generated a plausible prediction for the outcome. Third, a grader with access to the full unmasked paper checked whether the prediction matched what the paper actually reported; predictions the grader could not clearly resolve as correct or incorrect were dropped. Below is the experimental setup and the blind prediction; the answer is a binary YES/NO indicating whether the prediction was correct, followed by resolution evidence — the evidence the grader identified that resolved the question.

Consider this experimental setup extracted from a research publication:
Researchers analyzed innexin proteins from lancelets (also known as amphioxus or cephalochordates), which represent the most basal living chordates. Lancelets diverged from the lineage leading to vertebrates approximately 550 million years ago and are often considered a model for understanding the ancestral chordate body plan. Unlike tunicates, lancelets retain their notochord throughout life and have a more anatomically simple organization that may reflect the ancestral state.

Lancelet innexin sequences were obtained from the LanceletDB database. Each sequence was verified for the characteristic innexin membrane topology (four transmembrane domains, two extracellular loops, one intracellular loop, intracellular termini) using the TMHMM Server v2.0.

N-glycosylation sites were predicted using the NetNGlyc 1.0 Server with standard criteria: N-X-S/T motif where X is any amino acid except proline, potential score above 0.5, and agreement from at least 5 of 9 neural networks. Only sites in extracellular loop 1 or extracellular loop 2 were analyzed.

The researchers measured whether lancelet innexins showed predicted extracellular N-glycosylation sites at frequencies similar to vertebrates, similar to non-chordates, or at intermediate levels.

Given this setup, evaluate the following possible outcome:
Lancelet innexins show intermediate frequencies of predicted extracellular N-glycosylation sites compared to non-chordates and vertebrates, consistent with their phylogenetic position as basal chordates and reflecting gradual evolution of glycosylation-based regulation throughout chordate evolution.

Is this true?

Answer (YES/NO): NO